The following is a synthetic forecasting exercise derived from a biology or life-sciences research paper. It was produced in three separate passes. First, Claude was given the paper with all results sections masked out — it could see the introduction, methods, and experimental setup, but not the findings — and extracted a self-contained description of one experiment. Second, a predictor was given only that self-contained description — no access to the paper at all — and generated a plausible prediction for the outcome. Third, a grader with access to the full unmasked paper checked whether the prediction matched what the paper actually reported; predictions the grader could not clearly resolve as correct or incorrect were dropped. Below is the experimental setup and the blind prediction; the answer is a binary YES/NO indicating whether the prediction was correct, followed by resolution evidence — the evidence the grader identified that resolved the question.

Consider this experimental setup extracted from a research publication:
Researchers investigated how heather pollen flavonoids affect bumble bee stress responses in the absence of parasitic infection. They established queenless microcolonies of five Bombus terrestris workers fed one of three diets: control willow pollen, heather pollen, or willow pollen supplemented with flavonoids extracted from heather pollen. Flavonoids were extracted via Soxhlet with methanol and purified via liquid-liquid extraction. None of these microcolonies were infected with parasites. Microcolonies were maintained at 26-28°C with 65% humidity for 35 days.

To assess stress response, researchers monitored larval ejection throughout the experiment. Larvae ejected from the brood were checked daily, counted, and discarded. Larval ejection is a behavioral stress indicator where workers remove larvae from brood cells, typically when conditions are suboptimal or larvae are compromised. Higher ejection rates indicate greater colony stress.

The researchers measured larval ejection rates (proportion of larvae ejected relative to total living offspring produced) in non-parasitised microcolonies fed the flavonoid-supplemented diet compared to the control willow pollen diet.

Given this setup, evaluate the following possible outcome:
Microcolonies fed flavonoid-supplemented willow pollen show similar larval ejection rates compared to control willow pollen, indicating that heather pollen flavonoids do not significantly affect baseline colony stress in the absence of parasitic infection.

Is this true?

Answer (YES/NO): YES